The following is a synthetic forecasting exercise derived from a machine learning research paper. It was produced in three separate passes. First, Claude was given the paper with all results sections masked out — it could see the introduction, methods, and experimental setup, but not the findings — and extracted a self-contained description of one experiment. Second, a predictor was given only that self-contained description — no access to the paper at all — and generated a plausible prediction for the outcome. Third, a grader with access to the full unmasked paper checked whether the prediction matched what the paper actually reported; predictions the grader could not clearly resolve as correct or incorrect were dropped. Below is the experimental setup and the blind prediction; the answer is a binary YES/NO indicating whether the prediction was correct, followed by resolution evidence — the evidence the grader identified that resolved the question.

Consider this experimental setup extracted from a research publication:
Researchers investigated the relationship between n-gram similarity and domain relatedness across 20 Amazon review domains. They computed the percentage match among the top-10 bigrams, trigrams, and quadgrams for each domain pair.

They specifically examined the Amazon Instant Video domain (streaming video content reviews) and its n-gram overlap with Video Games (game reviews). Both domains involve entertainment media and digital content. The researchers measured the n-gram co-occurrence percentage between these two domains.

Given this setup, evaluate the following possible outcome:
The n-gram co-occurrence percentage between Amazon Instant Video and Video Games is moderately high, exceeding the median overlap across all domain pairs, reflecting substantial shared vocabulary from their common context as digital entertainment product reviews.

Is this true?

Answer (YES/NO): NO